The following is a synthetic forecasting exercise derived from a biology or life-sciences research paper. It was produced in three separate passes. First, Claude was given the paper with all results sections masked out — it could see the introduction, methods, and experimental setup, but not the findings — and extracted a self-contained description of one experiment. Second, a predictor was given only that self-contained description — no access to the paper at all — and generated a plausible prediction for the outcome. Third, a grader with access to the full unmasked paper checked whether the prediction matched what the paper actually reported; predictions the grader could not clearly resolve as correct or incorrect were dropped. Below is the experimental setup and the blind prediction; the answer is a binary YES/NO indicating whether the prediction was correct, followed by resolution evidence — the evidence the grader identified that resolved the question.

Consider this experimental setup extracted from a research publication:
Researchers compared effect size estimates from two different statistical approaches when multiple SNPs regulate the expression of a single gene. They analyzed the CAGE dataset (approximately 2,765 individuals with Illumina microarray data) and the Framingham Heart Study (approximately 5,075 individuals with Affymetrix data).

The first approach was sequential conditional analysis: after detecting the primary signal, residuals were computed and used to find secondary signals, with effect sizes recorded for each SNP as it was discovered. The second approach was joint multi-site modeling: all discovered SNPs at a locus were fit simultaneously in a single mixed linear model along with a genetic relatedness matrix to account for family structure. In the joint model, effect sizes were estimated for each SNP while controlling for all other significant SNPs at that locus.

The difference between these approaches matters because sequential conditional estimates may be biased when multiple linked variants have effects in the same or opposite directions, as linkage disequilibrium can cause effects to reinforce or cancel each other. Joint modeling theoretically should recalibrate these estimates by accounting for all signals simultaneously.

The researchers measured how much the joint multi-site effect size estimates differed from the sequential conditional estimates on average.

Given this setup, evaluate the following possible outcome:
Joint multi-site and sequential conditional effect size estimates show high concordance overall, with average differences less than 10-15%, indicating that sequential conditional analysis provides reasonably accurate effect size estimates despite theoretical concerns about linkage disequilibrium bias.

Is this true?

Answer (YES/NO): YES